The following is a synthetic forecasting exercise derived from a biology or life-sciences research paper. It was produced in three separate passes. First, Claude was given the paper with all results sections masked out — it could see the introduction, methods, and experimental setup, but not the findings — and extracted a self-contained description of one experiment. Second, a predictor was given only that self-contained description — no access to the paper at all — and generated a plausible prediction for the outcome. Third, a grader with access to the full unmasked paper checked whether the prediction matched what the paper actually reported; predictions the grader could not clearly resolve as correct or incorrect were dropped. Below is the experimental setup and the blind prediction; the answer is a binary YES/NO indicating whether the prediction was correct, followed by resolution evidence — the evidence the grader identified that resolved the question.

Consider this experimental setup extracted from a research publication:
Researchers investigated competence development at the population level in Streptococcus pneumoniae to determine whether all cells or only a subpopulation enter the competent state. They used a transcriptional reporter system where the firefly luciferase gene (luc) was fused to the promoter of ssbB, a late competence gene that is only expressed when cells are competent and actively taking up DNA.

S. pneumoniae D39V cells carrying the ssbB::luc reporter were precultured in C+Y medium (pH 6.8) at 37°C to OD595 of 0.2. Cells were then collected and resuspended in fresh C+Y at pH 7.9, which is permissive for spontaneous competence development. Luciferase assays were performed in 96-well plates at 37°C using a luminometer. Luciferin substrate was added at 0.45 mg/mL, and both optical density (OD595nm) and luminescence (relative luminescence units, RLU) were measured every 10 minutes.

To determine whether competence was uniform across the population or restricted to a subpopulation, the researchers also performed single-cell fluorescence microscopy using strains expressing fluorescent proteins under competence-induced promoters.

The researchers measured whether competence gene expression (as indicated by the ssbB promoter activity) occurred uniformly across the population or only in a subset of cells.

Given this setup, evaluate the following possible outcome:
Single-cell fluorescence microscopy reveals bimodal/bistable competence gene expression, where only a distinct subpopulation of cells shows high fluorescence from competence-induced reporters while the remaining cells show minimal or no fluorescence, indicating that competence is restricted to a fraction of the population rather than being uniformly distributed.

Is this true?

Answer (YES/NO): NO